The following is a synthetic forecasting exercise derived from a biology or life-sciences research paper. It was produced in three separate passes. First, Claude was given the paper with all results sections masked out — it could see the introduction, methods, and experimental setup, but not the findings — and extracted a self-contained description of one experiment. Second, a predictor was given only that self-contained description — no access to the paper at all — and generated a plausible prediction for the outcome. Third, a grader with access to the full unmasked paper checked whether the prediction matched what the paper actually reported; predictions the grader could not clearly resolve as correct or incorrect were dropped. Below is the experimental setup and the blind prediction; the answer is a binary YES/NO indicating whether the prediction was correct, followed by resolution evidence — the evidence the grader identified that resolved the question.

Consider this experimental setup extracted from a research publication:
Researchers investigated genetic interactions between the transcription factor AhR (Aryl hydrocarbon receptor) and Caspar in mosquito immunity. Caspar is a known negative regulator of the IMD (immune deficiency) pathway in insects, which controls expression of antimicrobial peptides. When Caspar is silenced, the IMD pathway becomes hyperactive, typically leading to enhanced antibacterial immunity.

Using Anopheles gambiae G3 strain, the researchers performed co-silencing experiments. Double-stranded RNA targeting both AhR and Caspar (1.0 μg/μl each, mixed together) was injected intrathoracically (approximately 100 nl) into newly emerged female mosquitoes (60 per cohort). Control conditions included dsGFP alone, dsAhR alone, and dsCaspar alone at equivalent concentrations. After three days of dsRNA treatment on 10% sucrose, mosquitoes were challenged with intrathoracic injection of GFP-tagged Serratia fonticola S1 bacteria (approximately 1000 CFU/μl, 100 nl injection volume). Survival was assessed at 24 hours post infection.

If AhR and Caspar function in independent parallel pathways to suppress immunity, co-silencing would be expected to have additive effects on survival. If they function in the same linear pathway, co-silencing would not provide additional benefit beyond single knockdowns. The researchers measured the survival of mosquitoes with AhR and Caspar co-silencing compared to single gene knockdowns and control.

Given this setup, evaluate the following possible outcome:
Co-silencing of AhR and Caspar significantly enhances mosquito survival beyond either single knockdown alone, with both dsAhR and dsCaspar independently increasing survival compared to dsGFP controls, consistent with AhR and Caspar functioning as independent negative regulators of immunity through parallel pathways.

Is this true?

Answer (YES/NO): NO